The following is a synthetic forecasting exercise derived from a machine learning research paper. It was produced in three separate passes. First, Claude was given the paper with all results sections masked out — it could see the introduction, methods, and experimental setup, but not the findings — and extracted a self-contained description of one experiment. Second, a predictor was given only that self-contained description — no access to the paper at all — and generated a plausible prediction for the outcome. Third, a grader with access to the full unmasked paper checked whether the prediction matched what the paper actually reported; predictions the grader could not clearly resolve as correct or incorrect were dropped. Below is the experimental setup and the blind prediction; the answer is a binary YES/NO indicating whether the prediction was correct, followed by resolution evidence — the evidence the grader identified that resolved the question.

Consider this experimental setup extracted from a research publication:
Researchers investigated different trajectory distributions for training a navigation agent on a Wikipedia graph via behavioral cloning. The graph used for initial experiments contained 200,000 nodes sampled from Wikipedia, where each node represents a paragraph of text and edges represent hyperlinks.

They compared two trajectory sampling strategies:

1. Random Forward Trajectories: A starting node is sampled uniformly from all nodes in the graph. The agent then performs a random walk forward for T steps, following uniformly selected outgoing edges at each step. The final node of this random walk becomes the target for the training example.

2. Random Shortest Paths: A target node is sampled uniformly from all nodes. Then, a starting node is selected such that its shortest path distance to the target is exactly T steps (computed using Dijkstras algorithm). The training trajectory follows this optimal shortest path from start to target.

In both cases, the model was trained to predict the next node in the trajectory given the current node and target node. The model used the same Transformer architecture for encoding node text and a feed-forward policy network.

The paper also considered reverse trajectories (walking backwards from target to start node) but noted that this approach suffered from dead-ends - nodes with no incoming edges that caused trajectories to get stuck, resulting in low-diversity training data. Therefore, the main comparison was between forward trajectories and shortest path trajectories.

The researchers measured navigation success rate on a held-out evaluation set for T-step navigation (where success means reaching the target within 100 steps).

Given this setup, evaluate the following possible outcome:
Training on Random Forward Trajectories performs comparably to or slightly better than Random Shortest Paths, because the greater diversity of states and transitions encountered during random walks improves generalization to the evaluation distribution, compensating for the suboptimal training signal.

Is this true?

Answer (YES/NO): NO